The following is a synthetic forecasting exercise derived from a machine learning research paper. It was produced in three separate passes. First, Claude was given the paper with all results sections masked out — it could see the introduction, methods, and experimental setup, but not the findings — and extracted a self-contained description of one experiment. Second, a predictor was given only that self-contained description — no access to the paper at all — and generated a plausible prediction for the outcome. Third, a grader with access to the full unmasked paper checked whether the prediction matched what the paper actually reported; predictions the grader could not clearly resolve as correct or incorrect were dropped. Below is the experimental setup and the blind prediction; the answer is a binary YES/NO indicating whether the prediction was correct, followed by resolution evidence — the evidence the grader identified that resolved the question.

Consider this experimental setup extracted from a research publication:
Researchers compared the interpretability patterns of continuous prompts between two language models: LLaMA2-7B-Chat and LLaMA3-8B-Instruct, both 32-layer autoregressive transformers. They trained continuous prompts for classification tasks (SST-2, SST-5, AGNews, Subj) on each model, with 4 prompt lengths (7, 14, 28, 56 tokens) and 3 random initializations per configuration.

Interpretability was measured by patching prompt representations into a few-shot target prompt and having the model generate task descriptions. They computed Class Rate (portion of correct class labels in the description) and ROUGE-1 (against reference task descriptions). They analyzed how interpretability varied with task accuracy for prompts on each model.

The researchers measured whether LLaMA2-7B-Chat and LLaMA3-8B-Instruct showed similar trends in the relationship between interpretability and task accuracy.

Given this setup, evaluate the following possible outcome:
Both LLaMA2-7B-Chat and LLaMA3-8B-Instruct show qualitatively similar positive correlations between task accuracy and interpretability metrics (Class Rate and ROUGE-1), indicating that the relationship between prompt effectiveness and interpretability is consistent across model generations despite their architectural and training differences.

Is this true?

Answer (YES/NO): YES